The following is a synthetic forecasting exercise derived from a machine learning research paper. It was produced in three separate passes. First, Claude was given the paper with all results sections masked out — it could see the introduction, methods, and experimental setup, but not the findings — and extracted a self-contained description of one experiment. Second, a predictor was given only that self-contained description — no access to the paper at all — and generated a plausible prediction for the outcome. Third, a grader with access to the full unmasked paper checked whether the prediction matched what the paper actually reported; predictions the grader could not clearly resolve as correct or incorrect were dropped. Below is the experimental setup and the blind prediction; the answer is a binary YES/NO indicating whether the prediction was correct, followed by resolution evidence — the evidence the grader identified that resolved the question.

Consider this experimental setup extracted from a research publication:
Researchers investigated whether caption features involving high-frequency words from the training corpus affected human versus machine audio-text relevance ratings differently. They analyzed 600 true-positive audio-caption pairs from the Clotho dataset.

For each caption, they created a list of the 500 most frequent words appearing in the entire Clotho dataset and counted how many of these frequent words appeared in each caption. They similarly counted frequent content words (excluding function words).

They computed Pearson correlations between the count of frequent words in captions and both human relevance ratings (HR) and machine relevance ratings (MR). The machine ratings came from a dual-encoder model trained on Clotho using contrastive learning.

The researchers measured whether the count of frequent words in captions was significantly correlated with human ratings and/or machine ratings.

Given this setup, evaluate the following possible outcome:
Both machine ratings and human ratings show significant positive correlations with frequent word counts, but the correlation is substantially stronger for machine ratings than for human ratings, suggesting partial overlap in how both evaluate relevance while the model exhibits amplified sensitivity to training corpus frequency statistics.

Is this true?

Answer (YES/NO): NO